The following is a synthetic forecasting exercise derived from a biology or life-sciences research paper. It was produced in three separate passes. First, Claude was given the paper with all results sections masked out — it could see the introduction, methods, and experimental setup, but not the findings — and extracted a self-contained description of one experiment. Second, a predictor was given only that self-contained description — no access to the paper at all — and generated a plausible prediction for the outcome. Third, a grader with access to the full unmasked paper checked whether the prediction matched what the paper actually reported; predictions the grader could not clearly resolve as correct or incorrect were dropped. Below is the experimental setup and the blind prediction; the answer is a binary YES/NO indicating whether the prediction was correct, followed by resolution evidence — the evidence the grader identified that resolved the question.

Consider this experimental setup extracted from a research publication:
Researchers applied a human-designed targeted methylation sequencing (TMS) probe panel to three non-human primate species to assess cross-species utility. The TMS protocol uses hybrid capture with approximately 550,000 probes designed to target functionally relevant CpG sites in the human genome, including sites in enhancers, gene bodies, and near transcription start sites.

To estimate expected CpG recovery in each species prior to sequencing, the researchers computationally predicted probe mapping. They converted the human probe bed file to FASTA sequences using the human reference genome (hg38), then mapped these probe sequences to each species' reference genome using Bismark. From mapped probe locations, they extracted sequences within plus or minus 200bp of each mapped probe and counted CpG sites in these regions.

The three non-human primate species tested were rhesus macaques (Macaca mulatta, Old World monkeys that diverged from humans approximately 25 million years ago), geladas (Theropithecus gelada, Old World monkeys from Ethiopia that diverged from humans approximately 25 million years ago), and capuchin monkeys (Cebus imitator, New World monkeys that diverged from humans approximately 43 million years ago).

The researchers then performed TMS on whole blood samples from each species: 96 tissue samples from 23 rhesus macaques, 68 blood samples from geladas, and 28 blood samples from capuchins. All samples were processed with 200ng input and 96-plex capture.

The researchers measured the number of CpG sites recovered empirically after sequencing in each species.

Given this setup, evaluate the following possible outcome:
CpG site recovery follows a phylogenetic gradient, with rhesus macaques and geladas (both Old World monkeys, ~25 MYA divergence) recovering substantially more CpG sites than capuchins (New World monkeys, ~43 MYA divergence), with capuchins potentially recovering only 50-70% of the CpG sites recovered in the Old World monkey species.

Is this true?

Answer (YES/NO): YES